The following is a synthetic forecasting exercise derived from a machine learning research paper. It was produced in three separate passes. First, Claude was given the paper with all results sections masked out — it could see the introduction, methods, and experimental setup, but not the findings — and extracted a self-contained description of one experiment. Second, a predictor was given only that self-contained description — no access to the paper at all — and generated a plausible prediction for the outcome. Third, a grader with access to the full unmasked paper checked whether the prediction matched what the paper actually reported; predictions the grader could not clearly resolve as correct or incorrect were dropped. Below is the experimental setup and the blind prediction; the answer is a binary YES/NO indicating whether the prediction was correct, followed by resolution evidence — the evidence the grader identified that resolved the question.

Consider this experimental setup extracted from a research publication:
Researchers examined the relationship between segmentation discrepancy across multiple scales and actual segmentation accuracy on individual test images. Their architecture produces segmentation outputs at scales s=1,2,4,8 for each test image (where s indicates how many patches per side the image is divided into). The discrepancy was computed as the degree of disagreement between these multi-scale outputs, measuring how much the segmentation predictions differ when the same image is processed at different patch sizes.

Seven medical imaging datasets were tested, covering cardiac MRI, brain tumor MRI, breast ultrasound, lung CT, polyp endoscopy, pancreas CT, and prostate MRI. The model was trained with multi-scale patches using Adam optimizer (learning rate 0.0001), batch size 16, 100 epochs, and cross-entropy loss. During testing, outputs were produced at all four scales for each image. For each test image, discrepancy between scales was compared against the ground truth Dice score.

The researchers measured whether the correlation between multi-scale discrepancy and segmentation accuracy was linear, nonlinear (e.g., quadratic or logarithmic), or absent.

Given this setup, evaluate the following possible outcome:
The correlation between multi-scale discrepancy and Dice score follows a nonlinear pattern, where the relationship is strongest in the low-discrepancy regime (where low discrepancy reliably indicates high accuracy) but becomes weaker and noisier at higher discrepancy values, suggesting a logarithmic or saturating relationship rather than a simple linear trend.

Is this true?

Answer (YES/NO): NO